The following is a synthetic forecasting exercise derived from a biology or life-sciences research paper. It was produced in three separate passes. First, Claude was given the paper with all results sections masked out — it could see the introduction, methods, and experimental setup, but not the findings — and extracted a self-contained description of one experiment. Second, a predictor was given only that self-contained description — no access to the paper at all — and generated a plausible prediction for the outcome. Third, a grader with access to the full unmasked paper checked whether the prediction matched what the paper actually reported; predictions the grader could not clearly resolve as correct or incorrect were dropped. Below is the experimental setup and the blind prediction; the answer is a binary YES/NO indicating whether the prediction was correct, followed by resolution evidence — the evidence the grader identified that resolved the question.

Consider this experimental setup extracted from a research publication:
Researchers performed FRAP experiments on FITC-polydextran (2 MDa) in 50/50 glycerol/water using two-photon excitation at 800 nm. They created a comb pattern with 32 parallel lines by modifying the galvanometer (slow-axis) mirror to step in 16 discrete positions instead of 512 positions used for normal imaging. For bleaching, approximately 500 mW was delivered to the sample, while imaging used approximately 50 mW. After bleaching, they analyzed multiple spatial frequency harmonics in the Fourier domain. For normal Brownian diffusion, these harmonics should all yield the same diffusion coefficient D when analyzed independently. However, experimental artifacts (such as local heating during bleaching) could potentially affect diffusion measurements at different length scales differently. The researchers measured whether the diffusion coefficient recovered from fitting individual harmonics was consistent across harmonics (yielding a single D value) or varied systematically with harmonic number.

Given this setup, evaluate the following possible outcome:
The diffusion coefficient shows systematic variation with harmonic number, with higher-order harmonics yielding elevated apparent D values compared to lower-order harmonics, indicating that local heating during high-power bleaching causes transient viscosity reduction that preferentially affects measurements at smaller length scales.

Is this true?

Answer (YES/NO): NO